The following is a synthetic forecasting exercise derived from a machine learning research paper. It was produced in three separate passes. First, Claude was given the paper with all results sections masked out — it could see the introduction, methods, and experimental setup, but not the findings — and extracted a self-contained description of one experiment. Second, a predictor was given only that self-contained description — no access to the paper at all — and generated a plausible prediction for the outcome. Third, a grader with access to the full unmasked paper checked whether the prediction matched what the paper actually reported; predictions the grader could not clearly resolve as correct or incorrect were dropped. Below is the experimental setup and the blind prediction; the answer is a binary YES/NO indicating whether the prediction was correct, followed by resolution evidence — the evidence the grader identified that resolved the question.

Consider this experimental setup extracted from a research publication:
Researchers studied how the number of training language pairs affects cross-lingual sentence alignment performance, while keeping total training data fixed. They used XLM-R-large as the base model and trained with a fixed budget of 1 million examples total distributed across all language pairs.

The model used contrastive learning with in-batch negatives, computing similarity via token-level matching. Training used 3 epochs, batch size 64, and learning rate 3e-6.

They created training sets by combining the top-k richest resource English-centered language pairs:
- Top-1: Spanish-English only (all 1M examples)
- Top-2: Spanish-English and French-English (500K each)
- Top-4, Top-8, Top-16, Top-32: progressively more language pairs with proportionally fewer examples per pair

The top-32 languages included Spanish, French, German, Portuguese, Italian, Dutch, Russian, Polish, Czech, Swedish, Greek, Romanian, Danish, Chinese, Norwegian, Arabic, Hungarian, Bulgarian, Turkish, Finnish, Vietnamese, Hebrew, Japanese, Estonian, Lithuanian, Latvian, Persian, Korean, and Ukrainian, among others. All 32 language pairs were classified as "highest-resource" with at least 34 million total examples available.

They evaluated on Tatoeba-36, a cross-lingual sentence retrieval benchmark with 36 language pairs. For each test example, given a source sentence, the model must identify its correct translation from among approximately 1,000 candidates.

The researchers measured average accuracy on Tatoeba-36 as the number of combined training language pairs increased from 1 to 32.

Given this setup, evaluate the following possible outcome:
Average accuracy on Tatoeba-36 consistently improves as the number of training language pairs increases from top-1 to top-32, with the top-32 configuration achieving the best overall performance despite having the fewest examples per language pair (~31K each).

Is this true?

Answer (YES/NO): NO